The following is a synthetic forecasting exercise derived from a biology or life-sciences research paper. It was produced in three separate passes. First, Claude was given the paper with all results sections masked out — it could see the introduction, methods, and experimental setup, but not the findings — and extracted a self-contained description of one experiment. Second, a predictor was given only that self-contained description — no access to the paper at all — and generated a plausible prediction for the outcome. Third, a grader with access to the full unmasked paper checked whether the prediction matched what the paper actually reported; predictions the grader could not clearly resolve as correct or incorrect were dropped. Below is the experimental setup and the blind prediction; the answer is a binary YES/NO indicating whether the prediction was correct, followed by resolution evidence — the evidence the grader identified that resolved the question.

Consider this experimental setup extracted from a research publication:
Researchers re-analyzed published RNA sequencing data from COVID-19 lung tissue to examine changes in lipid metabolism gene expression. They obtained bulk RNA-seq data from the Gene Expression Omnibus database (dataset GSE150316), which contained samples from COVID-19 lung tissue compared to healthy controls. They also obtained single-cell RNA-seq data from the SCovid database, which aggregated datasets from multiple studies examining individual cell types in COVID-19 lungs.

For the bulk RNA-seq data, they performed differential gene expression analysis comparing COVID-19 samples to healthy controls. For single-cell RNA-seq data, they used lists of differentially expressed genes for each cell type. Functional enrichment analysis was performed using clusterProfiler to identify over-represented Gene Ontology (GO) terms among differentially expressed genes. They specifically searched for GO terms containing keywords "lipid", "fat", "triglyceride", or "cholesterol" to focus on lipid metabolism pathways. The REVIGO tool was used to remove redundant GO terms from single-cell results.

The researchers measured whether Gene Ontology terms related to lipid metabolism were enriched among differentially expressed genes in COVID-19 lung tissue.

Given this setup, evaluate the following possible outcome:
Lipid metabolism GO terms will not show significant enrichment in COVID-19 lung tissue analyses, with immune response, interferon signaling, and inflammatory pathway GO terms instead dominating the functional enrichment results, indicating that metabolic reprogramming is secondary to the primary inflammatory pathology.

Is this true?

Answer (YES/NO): NO